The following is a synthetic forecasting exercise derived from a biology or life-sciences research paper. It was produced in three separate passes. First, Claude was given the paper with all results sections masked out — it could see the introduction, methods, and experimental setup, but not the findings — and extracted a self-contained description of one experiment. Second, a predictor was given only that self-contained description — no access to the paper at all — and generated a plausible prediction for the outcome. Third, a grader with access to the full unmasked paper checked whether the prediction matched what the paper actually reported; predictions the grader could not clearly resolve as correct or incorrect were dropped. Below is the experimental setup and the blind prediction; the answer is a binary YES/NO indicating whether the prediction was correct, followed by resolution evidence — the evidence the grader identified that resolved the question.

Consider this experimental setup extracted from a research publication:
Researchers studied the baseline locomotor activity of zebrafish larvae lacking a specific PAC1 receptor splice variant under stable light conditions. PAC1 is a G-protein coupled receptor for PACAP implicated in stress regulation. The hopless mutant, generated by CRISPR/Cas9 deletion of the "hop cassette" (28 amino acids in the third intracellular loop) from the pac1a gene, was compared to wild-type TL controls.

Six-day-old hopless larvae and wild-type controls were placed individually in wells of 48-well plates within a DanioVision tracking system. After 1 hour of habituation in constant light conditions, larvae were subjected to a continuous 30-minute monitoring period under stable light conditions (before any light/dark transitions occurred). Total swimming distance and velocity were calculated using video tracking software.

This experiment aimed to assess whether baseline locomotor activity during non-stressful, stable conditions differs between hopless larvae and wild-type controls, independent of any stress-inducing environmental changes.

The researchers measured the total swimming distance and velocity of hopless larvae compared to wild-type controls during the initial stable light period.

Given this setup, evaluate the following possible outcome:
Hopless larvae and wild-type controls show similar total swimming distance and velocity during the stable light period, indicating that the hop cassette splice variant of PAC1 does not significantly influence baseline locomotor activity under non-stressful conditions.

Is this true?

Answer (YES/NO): NO